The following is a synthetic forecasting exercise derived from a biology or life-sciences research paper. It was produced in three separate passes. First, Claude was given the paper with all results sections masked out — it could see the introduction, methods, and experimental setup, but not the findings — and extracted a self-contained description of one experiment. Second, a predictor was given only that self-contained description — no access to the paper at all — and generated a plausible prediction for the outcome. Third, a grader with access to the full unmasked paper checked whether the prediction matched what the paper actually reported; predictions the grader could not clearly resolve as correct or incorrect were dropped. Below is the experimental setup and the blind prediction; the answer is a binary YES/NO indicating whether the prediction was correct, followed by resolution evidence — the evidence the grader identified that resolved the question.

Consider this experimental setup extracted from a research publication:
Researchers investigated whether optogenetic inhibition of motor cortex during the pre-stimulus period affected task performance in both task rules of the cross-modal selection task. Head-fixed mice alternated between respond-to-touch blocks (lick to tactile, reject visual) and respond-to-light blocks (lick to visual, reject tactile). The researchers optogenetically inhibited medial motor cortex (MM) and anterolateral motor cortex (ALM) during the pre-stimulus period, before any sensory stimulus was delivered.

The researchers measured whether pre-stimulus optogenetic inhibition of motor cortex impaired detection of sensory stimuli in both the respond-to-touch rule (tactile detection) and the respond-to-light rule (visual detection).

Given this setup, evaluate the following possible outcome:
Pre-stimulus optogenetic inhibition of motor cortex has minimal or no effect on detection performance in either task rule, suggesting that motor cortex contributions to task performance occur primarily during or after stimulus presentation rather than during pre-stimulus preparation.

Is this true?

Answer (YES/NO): NO